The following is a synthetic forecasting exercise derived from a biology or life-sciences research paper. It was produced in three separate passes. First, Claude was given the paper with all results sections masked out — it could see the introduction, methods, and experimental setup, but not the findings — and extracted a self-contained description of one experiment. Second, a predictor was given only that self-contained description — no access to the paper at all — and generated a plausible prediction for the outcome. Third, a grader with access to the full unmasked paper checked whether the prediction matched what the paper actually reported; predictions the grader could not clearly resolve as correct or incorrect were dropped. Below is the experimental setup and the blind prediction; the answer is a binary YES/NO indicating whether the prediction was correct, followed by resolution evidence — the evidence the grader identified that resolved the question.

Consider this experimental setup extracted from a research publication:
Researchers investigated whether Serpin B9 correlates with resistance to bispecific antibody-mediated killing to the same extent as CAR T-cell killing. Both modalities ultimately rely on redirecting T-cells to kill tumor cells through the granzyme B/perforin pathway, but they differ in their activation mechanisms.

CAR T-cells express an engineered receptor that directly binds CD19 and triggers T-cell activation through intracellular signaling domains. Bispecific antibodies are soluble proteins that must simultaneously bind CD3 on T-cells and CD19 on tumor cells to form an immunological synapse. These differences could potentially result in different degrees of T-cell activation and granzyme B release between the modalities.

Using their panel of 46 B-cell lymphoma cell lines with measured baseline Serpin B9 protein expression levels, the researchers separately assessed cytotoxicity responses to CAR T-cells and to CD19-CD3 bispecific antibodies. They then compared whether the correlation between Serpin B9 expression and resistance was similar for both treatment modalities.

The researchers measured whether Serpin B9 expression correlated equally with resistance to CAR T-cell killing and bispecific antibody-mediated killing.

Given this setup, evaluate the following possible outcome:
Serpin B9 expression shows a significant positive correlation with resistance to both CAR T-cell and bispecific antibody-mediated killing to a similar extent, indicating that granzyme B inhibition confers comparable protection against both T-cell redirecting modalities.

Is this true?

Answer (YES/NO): NO